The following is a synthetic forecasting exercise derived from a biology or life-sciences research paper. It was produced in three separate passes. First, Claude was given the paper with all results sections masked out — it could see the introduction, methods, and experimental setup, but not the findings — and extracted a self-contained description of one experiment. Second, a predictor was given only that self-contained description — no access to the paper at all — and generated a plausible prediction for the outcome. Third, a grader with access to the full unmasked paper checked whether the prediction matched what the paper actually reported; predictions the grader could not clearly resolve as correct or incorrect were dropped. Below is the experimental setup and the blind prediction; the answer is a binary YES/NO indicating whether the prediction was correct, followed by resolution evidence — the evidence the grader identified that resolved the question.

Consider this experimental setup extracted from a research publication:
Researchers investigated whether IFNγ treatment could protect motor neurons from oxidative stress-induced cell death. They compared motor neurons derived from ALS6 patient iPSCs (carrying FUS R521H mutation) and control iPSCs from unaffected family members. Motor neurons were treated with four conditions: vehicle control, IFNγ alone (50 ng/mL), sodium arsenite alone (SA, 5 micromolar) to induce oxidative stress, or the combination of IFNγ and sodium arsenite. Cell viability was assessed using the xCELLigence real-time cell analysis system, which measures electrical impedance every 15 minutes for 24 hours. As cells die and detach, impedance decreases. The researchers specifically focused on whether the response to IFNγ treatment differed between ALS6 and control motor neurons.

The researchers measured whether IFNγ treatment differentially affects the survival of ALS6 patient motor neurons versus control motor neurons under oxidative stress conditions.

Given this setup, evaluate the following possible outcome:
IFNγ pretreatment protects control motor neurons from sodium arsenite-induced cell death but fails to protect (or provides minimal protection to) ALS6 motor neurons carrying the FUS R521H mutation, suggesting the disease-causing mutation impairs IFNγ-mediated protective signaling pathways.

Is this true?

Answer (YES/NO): NO